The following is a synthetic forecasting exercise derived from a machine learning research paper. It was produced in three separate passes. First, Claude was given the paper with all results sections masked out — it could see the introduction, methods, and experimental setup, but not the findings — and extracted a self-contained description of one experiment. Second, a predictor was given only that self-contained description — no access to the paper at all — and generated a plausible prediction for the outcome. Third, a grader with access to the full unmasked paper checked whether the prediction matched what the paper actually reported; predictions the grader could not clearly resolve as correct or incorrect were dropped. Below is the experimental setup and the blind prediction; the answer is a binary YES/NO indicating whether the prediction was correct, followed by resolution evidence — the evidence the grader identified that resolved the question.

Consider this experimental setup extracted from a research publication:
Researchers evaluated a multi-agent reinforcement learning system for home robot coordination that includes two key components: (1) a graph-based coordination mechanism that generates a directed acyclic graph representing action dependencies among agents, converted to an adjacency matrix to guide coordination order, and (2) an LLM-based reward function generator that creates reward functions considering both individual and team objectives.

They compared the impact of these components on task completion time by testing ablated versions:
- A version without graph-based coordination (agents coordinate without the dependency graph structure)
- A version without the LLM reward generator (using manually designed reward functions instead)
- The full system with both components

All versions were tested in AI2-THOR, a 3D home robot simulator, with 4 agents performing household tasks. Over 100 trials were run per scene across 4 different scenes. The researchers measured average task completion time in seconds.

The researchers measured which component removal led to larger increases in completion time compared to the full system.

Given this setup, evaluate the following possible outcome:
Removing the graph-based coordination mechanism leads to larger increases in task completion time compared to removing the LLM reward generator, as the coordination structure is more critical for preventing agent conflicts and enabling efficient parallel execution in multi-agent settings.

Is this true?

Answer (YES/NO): YES